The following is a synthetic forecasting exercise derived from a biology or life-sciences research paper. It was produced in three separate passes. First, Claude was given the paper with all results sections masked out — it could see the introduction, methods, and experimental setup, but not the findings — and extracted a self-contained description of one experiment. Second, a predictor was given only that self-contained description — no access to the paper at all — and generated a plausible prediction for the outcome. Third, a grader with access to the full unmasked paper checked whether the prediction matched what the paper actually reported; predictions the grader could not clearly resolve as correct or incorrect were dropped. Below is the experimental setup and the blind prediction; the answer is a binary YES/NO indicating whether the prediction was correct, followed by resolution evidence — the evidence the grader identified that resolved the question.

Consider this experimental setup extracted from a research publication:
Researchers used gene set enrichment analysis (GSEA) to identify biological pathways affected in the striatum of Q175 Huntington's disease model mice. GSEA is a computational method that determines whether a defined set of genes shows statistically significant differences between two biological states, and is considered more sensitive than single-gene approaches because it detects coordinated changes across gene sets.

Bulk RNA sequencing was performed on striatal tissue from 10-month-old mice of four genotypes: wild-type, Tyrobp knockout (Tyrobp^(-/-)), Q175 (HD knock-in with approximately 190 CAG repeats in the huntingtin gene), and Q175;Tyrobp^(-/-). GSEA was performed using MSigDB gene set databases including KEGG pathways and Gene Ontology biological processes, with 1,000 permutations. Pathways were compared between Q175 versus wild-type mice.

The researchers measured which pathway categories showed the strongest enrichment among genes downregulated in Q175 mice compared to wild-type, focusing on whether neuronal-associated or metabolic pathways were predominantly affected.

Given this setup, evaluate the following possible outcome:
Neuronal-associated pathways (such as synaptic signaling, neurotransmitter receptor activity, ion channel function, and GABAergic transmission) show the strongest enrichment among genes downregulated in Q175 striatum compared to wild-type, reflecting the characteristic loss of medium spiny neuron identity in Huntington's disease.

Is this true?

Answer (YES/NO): YES